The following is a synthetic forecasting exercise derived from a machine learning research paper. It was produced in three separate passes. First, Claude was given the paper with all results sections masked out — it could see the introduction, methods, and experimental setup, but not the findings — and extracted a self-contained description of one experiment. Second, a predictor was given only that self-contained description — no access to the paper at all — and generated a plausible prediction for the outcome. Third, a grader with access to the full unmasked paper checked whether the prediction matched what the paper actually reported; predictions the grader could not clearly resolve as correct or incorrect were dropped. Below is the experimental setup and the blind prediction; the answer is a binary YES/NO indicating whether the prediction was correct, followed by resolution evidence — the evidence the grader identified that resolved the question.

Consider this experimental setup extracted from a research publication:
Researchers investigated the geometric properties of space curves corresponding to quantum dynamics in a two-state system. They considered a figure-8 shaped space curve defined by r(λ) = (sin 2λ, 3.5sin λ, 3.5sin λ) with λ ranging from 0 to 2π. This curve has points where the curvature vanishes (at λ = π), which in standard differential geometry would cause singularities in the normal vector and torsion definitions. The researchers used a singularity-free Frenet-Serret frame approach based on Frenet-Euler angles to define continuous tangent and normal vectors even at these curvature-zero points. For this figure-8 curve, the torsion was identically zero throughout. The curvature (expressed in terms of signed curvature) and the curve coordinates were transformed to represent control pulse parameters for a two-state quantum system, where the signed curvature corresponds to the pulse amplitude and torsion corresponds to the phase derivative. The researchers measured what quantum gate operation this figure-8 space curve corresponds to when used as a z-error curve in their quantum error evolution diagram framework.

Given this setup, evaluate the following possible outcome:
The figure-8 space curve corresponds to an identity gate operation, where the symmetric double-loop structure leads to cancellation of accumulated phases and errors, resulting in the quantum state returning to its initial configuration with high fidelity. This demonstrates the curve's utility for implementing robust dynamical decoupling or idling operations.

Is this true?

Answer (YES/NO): YES